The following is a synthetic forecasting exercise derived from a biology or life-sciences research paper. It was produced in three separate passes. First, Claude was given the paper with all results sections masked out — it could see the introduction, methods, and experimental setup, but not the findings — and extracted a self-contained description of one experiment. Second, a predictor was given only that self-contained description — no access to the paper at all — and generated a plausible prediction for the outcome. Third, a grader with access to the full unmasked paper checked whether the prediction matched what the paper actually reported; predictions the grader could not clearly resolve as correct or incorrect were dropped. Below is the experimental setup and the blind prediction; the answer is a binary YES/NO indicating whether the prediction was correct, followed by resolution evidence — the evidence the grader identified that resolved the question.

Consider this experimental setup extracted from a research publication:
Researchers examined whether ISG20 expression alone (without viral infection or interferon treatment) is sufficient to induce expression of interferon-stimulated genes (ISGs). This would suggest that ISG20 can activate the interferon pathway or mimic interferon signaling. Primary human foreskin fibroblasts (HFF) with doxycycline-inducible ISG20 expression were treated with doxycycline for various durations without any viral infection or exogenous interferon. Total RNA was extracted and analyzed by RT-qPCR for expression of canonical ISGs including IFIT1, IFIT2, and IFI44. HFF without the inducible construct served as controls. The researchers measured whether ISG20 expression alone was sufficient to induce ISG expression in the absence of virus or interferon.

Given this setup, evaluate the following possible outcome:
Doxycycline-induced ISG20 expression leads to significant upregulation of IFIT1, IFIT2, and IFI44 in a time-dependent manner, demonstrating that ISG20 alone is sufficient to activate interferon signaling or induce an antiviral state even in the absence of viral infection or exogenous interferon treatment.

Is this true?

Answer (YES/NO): NO